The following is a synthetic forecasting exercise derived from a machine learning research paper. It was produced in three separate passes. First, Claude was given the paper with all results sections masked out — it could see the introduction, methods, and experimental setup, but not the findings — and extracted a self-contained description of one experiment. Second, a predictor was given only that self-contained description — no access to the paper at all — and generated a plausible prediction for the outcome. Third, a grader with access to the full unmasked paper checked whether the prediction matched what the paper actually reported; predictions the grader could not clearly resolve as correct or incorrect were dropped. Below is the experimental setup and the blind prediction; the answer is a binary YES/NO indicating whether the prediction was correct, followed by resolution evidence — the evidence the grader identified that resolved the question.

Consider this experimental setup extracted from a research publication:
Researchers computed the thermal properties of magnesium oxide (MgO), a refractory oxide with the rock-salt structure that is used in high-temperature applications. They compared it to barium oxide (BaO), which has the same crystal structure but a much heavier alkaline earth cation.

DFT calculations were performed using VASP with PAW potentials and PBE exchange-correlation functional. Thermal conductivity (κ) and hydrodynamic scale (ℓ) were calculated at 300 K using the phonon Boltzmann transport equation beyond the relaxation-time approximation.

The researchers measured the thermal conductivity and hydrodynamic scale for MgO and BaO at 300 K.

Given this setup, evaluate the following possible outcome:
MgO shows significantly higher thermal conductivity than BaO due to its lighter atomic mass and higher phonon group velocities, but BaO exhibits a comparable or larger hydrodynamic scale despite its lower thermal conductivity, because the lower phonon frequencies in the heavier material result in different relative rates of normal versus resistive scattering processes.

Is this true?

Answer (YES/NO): NO